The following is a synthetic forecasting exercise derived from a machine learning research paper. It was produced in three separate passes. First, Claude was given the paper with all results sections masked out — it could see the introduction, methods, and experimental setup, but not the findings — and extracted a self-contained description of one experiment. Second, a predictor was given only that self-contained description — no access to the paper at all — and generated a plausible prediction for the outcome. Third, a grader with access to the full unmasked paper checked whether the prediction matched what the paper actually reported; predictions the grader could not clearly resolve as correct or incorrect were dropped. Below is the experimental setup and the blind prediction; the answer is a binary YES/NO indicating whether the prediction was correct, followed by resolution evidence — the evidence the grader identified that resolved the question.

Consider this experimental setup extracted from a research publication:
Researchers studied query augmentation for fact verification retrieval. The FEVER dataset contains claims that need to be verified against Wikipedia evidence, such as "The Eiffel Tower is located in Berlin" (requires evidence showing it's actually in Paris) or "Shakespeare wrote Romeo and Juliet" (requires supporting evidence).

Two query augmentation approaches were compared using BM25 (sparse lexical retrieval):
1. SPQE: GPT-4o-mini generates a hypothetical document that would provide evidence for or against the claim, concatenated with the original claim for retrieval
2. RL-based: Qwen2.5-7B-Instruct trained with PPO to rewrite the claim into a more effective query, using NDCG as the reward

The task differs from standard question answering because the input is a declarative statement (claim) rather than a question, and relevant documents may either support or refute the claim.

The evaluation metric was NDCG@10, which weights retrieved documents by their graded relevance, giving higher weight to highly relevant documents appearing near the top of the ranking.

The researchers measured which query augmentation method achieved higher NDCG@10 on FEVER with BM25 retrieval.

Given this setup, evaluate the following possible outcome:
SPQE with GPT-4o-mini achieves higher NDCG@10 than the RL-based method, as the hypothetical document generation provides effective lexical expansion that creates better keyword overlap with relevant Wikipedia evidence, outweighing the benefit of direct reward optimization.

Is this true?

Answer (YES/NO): YES